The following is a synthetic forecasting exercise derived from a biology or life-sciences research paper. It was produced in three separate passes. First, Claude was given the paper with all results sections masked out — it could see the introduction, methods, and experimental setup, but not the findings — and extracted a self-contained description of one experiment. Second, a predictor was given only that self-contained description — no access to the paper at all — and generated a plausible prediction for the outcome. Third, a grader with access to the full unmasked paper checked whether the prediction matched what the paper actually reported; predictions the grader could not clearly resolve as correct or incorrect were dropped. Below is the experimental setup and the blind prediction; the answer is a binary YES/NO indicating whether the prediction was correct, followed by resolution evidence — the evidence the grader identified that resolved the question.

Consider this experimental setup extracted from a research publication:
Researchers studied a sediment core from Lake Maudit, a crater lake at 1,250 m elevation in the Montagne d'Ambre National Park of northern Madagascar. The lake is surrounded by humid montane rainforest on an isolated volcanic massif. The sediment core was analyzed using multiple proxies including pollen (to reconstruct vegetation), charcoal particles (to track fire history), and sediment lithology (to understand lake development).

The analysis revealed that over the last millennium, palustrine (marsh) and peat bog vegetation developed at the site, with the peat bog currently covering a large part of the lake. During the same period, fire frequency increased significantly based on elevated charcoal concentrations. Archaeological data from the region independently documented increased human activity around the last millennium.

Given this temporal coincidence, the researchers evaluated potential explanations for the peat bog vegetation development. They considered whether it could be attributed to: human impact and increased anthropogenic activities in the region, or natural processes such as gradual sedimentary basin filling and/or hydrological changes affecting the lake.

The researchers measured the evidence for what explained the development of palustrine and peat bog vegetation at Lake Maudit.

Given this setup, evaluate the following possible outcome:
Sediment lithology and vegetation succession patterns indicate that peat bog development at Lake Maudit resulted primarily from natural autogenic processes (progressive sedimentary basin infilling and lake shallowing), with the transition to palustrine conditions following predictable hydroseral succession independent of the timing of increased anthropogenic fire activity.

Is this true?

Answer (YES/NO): NO